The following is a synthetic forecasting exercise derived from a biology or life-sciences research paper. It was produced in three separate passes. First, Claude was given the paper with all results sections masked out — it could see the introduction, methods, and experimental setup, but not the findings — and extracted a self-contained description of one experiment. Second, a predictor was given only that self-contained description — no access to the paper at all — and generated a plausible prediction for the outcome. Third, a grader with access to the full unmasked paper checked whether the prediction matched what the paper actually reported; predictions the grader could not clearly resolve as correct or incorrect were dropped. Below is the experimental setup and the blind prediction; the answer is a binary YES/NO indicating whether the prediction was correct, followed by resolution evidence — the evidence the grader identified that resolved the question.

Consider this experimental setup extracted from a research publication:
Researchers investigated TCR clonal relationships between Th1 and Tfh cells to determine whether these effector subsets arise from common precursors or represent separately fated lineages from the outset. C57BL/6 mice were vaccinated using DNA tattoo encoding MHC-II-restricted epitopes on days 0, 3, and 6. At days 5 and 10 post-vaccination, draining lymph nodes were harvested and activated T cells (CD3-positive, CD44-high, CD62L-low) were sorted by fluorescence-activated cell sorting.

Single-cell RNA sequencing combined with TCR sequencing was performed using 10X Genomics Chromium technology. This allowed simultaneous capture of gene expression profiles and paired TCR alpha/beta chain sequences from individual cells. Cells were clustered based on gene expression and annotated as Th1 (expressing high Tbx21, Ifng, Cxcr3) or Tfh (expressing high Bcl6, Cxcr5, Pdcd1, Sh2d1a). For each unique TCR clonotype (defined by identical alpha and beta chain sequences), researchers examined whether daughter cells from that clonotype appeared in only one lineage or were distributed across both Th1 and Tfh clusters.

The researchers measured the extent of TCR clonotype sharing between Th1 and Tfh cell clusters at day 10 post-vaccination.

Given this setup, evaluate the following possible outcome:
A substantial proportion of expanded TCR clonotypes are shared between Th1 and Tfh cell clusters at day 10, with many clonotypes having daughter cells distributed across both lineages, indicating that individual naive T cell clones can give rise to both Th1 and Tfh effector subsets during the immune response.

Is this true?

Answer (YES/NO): YES